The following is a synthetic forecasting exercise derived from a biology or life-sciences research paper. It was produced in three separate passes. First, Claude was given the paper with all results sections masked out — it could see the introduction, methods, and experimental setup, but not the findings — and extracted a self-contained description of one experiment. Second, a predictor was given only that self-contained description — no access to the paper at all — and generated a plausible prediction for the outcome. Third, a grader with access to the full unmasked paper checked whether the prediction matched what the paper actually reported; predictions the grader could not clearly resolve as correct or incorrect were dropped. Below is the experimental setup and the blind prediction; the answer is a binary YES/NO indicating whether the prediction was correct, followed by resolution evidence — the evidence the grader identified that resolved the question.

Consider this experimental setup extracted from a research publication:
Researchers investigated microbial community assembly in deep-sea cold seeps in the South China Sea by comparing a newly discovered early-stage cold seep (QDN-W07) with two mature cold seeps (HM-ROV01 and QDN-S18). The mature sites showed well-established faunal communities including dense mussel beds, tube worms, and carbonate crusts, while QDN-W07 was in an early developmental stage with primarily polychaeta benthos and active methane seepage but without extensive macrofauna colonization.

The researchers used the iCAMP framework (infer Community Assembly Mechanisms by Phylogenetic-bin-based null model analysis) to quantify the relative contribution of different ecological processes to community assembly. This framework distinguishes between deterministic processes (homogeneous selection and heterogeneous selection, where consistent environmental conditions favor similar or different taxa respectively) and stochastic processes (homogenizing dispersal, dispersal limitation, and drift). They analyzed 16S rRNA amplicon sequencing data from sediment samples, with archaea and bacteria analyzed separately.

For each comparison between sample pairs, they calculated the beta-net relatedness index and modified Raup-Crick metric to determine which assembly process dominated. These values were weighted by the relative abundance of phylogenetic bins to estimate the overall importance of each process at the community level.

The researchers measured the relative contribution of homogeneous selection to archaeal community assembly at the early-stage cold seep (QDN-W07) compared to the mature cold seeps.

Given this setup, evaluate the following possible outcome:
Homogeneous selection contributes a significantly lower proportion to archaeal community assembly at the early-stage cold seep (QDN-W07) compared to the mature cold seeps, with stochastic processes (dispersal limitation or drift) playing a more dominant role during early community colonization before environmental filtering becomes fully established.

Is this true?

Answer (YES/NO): NO